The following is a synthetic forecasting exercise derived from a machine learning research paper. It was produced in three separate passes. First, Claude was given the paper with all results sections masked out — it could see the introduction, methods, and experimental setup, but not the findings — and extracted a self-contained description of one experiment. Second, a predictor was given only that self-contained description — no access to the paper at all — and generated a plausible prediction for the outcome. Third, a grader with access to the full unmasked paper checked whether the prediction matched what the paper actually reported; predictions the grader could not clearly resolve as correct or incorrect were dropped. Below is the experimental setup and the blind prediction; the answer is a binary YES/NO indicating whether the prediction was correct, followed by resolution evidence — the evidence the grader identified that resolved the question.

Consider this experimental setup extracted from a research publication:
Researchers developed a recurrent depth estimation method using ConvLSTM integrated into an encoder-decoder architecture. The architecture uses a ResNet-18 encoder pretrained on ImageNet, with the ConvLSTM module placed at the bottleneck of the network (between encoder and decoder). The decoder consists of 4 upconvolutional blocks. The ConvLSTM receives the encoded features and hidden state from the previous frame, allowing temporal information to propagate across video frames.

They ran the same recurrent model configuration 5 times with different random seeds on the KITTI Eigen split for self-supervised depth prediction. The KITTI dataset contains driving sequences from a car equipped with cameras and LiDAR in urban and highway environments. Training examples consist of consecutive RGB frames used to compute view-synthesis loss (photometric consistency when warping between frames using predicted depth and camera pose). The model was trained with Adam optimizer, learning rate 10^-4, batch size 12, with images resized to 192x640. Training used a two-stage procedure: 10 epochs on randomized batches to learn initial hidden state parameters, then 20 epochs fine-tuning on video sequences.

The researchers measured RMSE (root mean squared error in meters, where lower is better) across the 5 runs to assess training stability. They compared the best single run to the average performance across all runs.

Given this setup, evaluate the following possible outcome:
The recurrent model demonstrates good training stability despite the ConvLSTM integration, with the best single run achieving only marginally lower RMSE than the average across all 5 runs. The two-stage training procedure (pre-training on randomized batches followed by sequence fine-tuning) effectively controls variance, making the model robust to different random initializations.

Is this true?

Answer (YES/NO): YES